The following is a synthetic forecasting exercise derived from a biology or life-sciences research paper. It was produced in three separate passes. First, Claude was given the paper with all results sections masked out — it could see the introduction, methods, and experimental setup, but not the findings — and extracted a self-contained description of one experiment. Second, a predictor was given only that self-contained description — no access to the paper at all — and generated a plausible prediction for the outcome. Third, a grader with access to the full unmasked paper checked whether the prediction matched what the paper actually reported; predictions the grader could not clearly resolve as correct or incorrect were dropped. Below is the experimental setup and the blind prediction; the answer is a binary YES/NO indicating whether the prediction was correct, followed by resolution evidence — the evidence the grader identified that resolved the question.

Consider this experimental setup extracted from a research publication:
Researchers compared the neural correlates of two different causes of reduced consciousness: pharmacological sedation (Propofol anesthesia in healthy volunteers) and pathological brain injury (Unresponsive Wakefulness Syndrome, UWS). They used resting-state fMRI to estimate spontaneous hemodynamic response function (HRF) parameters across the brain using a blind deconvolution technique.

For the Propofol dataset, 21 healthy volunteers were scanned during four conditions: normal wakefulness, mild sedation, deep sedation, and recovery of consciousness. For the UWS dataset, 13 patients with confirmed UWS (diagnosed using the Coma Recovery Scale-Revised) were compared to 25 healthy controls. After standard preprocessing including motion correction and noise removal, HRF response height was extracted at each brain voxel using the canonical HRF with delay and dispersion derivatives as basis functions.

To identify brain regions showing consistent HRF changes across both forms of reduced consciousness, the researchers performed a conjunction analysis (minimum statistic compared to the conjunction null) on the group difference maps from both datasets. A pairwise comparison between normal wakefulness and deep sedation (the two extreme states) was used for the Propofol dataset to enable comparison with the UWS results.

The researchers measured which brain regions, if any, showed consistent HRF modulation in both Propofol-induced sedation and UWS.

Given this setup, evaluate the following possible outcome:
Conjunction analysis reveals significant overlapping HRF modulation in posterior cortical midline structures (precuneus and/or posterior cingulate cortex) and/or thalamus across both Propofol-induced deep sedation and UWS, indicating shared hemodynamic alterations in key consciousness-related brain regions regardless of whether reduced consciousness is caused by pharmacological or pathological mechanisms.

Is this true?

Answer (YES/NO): YES